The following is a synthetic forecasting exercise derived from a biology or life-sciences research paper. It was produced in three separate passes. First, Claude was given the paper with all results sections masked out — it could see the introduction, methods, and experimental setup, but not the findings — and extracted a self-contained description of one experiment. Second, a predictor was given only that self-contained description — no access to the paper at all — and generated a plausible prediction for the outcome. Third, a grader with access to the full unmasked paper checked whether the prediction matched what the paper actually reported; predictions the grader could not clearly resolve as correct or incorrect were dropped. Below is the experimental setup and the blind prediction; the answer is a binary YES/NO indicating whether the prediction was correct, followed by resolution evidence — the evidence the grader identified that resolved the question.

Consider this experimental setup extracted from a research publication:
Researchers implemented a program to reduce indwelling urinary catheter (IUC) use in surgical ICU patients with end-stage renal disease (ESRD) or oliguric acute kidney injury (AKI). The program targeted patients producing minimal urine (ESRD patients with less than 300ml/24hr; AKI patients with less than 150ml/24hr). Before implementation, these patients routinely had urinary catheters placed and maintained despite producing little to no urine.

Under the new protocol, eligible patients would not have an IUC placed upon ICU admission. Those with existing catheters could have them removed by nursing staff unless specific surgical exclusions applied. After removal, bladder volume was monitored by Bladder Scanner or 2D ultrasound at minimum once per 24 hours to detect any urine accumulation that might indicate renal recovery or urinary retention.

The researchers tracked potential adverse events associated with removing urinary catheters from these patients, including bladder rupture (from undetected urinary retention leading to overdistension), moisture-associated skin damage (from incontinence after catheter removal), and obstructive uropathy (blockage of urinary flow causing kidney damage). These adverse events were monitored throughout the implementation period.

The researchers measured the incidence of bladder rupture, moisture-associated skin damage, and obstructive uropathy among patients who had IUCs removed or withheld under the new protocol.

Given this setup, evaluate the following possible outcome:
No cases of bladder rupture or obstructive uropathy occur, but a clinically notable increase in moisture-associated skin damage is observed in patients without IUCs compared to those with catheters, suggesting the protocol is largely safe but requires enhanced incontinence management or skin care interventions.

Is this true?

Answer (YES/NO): NO